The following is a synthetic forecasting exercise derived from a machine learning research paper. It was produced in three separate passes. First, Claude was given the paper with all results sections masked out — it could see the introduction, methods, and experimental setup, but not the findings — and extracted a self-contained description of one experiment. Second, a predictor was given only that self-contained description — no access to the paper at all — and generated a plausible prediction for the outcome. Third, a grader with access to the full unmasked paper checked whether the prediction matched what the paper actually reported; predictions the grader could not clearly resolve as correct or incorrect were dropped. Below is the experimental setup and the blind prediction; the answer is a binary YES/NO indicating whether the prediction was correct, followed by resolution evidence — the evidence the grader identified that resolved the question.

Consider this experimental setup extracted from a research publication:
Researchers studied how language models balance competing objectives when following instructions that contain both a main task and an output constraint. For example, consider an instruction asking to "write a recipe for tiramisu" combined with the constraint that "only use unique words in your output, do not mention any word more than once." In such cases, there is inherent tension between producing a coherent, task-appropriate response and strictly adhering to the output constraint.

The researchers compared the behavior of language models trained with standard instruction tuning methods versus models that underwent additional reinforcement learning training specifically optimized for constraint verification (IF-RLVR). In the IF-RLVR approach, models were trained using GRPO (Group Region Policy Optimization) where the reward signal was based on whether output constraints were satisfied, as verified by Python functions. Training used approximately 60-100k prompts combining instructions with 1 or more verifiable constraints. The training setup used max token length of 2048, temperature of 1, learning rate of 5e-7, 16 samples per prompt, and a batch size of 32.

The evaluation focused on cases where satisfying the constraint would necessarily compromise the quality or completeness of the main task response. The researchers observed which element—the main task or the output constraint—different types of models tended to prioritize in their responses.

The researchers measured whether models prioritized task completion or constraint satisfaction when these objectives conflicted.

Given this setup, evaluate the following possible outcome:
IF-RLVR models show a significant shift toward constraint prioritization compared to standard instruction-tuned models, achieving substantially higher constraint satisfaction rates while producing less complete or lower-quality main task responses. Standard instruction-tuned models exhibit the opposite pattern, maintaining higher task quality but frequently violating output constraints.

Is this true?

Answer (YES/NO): YES